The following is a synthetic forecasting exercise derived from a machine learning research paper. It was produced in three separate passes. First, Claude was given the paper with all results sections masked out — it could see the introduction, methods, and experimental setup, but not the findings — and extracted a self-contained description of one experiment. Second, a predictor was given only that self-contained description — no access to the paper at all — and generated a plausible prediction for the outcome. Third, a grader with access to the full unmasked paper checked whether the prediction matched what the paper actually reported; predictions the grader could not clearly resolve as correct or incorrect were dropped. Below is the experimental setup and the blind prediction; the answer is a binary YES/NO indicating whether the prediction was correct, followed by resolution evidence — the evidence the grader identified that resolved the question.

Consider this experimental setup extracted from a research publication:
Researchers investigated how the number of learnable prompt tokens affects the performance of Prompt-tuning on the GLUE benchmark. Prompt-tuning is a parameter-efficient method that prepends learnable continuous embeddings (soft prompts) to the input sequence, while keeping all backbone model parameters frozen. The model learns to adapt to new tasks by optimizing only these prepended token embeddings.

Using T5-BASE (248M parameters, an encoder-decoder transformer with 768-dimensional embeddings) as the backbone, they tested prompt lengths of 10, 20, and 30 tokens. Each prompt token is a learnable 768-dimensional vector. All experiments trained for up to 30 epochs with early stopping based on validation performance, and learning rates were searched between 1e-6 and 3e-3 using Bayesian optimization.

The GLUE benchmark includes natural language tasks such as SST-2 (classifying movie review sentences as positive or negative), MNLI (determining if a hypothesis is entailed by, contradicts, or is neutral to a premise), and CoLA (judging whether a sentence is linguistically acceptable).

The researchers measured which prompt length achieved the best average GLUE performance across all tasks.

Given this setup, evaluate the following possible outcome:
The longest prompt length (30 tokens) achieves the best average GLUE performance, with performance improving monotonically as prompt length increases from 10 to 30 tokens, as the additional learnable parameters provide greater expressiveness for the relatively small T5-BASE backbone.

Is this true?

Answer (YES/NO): NO